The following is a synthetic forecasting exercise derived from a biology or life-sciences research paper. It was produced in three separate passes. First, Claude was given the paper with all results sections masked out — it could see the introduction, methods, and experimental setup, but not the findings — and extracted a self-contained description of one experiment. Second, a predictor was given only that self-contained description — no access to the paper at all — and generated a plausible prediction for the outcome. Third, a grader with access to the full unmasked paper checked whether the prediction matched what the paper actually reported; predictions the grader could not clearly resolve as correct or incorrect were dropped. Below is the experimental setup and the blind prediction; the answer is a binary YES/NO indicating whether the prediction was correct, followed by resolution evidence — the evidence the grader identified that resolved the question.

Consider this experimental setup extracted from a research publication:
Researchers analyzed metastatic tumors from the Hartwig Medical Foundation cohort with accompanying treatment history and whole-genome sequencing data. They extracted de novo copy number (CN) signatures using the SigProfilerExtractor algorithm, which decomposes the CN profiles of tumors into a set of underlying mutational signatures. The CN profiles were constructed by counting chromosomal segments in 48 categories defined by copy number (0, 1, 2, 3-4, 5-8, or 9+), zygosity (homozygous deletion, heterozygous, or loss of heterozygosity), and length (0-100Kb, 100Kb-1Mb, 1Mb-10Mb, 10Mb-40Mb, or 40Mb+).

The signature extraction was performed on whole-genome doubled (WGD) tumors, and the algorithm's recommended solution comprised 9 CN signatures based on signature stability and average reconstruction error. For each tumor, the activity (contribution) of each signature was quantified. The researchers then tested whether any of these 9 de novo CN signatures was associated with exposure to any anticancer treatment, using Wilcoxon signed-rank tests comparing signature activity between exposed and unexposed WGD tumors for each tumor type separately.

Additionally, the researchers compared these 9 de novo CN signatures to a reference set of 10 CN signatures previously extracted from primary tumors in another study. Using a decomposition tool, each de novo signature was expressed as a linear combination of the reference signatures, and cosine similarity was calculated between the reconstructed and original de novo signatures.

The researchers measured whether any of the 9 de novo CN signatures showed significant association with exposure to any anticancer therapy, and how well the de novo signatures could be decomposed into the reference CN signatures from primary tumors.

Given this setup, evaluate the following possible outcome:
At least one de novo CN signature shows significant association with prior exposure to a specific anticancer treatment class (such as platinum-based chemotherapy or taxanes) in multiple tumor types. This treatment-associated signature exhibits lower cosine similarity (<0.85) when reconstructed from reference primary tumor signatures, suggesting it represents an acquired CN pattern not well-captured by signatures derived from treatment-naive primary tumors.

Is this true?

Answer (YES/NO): NO